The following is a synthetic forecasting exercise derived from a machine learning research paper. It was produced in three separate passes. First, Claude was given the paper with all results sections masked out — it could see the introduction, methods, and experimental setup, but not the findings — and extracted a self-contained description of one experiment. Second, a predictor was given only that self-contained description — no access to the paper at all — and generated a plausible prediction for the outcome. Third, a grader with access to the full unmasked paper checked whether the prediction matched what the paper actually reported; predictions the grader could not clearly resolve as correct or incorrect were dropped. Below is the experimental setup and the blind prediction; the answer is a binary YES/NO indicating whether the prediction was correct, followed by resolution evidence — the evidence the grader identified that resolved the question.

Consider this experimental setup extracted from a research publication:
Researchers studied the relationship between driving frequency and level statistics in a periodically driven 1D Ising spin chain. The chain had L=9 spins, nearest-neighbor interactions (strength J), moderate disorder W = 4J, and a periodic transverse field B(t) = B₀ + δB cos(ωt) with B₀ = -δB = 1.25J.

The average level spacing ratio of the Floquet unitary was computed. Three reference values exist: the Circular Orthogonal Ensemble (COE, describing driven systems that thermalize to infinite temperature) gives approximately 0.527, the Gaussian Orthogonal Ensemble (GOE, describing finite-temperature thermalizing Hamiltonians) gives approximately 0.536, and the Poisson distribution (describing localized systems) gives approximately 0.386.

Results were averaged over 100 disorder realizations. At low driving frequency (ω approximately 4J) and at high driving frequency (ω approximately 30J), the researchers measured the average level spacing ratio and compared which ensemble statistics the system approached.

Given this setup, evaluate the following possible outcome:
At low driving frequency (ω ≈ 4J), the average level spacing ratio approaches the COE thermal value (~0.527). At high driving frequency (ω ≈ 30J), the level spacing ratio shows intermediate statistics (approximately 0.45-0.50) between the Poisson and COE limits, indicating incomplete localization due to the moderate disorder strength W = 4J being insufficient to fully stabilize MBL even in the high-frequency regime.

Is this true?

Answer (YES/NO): NO